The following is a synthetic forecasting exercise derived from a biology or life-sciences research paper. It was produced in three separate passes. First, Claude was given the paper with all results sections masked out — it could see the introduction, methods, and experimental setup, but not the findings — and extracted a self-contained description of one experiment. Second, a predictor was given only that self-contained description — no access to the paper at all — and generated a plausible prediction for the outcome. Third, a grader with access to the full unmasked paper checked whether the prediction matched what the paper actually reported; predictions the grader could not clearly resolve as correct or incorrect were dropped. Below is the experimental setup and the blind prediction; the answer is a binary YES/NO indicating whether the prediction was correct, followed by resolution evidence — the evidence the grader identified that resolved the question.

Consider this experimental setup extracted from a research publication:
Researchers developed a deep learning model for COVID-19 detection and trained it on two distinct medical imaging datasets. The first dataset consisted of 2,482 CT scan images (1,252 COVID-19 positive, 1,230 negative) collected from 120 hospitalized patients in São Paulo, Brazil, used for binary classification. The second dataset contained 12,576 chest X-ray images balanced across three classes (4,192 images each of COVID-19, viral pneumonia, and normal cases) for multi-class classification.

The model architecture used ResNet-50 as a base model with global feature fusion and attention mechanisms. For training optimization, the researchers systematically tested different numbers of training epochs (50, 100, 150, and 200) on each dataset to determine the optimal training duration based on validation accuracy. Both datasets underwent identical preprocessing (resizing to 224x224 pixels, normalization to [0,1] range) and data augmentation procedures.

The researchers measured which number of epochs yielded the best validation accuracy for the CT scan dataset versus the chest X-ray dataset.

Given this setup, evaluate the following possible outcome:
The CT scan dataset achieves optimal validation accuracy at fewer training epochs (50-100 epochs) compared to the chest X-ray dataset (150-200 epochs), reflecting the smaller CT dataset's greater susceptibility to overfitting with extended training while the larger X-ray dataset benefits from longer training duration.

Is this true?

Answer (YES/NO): NO